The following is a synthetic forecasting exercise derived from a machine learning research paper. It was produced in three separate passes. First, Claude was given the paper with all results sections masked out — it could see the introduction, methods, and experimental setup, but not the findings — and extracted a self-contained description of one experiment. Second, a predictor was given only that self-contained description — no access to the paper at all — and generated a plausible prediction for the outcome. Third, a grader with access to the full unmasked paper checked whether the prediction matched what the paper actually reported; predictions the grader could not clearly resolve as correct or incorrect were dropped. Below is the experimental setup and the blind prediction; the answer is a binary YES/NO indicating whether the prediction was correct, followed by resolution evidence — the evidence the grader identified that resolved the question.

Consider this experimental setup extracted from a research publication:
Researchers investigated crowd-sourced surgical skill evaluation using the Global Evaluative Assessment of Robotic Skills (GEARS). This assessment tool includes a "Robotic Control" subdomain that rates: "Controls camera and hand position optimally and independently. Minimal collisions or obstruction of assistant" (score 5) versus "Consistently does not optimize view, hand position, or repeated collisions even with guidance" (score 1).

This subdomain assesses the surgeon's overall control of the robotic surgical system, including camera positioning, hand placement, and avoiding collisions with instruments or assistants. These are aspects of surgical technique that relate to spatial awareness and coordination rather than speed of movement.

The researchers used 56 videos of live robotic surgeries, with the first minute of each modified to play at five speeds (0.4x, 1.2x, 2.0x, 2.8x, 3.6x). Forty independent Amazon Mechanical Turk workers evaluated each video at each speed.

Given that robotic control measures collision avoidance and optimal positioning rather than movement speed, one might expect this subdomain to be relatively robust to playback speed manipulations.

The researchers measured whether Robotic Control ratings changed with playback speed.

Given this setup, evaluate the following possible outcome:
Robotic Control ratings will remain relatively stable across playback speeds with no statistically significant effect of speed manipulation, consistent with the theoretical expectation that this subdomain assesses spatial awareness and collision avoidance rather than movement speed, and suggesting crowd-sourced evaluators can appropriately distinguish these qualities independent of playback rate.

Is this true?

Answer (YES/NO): NO